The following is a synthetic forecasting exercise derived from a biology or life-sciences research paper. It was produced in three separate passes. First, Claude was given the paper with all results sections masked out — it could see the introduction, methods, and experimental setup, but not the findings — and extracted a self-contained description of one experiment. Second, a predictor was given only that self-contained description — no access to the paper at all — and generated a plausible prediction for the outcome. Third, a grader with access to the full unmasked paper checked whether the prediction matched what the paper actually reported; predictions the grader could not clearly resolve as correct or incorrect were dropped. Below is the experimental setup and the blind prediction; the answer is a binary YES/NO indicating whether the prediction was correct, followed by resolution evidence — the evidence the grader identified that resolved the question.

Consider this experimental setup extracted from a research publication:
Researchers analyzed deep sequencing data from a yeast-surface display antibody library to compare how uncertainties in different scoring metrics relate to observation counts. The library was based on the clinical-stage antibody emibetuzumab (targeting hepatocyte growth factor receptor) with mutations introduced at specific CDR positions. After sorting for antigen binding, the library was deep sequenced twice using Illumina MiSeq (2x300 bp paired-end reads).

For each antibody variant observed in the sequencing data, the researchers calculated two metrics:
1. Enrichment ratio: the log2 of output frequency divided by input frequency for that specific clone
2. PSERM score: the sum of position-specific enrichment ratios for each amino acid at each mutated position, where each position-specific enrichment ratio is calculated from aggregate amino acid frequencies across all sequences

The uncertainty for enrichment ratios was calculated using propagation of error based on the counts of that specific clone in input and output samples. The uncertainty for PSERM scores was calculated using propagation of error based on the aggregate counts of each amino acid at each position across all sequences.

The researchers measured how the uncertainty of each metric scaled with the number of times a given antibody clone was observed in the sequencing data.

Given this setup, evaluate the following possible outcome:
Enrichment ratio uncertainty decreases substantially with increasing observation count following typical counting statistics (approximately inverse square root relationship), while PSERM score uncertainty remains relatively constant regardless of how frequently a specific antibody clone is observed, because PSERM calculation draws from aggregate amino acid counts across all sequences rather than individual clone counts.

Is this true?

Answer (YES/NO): YES